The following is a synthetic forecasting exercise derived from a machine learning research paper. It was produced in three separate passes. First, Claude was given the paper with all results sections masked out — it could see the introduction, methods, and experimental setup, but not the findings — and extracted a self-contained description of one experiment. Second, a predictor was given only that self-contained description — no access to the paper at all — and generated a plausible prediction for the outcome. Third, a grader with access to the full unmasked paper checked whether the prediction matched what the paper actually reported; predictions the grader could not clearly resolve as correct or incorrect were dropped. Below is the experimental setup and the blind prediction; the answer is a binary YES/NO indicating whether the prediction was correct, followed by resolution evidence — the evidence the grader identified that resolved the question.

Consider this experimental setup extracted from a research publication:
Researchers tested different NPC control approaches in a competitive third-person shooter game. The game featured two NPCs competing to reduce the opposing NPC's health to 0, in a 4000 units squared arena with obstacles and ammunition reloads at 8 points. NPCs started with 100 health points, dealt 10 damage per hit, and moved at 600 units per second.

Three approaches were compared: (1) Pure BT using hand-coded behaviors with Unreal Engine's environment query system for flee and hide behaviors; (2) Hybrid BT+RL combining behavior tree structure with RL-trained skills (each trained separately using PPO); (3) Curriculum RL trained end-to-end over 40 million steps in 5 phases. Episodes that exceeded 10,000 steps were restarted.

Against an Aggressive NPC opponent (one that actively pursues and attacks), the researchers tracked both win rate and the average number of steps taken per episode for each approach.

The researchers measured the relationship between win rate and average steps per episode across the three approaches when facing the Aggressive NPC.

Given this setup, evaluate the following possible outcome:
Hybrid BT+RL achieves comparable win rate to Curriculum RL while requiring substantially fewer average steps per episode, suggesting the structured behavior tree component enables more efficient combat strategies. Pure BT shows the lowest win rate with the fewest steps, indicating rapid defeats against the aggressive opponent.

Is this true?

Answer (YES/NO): NO